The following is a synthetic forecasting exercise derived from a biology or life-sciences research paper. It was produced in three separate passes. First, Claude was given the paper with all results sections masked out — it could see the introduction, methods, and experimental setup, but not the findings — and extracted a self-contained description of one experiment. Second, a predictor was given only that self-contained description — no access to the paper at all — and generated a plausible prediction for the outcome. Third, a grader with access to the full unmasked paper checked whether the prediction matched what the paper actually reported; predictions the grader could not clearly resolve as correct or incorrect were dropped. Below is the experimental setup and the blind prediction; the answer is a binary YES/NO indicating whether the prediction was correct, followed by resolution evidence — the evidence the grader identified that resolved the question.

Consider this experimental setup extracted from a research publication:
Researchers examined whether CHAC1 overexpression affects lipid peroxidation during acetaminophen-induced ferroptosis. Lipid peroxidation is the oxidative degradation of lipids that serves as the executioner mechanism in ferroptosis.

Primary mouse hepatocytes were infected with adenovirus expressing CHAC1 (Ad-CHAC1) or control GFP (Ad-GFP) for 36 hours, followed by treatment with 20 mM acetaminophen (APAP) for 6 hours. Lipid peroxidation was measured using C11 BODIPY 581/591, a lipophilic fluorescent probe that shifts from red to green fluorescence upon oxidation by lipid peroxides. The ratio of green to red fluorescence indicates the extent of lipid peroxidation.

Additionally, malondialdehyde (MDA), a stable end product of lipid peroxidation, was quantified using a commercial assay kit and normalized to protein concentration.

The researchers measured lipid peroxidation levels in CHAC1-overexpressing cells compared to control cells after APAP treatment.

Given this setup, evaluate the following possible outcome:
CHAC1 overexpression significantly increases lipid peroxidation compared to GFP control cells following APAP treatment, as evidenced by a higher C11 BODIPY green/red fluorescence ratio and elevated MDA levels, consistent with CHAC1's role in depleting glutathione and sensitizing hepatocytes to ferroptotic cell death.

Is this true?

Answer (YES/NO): YES